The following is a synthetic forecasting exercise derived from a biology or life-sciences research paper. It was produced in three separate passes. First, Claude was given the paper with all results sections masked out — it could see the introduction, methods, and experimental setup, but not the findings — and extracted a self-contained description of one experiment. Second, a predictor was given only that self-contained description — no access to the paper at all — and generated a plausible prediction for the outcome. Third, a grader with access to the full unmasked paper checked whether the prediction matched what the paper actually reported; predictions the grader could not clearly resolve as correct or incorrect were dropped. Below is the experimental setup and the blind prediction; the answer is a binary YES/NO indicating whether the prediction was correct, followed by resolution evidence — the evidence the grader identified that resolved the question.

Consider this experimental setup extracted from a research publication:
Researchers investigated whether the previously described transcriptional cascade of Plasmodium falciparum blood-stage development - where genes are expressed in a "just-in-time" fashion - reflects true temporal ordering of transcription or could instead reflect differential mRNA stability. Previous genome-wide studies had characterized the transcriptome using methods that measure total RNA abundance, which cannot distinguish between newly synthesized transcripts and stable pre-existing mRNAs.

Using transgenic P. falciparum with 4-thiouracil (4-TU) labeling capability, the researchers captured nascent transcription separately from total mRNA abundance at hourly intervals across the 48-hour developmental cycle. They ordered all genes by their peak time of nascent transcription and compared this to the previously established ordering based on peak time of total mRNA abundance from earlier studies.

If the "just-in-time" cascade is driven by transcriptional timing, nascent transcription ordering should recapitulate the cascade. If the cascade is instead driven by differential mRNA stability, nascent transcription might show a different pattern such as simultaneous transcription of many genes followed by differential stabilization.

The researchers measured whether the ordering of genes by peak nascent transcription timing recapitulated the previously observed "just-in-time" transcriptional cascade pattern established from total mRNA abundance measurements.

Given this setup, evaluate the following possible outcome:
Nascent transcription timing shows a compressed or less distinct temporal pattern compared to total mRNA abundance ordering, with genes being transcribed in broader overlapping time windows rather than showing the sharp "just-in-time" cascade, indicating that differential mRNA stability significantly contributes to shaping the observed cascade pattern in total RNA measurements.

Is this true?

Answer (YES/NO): NO